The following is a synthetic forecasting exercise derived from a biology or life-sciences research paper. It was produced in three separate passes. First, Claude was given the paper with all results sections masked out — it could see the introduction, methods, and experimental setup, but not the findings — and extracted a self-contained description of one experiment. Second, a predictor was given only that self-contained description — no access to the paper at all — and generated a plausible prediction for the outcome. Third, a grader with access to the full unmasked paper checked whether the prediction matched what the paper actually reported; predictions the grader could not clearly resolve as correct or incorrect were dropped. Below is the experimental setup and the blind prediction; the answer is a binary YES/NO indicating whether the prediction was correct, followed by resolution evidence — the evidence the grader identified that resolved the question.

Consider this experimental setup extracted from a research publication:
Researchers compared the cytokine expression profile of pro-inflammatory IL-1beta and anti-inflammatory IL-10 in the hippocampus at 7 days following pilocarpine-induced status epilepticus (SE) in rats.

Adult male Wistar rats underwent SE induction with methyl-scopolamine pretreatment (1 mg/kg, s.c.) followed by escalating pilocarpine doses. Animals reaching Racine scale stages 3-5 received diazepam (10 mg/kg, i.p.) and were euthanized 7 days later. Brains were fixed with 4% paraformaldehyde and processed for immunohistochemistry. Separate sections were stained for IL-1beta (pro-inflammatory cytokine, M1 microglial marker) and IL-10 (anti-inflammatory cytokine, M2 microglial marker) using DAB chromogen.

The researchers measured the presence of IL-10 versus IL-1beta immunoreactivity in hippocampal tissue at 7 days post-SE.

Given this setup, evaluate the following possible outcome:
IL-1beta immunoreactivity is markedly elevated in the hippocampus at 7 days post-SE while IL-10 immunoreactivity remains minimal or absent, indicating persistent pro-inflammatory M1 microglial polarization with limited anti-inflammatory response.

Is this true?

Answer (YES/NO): NO